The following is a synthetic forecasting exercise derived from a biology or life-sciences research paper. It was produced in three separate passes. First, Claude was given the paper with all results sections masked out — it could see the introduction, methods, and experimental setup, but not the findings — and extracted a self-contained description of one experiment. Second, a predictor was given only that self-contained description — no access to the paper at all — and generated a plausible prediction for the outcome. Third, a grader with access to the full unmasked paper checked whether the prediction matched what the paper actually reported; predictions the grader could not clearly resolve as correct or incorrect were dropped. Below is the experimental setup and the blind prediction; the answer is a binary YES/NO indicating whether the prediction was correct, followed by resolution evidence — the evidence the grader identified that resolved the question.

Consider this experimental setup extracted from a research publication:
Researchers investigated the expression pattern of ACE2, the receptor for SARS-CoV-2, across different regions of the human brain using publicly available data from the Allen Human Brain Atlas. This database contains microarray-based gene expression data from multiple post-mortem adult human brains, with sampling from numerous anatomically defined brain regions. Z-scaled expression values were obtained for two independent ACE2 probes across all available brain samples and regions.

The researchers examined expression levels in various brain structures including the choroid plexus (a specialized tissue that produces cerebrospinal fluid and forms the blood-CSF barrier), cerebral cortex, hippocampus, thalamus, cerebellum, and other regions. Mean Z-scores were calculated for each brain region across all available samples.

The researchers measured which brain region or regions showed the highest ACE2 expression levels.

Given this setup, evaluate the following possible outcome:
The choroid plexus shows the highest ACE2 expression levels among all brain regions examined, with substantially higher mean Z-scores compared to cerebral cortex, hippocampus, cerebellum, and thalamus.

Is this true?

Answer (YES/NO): YES